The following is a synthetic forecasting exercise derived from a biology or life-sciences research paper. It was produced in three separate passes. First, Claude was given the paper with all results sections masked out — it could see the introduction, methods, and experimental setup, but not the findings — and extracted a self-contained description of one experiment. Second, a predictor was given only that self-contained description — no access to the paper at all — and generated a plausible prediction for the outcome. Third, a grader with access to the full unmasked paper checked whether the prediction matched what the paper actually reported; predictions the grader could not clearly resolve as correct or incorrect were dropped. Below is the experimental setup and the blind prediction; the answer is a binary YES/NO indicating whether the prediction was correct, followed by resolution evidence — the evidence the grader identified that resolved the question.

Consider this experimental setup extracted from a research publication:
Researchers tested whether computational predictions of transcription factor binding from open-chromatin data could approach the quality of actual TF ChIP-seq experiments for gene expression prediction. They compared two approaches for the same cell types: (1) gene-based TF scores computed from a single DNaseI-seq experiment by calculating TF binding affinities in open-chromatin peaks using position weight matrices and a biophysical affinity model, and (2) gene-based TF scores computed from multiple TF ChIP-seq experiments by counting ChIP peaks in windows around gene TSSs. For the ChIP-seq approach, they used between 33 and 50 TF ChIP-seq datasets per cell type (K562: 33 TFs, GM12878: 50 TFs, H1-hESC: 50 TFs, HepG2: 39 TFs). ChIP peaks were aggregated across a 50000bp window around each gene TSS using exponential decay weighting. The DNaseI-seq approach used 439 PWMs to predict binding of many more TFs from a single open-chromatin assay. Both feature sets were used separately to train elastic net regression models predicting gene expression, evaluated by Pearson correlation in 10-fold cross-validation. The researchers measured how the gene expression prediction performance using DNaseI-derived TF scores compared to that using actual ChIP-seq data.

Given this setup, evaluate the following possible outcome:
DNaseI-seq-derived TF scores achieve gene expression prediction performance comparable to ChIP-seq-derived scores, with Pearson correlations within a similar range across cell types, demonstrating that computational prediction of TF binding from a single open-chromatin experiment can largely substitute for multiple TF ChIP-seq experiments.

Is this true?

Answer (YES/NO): YES